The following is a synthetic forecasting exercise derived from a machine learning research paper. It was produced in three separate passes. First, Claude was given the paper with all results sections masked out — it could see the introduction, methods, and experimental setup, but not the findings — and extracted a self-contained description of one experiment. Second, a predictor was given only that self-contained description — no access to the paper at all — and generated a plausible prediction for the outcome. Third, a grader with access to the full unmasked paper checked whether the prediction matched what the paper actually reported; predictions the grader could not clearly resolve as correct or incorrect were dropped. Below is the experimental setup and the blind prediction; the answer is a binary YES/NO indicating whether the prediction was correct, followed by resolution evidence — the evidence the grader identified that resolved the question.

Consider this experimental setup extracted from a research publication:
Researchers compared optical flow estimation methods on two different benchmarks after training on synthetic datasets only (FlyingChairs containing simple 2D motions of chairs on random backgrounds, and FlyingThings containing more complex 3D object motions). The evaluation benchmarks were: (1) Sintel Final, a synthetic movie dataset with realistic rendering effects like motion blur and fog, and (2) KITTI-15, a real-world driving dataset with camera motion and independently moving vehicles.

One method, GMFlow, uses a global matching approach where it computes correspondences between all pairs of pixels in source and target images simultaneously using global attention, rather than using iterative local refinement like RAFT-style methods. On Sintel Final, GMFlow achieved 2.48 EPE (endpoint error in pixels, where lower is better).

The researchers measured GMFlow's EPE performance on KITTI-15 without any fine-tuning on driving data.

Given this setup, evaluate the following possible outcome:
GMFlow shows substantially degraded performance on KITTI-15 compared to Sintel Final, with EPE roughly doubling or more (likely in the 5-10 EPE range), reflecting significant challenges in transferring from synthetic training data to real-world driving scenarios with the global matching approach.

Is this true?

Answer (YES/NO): YES